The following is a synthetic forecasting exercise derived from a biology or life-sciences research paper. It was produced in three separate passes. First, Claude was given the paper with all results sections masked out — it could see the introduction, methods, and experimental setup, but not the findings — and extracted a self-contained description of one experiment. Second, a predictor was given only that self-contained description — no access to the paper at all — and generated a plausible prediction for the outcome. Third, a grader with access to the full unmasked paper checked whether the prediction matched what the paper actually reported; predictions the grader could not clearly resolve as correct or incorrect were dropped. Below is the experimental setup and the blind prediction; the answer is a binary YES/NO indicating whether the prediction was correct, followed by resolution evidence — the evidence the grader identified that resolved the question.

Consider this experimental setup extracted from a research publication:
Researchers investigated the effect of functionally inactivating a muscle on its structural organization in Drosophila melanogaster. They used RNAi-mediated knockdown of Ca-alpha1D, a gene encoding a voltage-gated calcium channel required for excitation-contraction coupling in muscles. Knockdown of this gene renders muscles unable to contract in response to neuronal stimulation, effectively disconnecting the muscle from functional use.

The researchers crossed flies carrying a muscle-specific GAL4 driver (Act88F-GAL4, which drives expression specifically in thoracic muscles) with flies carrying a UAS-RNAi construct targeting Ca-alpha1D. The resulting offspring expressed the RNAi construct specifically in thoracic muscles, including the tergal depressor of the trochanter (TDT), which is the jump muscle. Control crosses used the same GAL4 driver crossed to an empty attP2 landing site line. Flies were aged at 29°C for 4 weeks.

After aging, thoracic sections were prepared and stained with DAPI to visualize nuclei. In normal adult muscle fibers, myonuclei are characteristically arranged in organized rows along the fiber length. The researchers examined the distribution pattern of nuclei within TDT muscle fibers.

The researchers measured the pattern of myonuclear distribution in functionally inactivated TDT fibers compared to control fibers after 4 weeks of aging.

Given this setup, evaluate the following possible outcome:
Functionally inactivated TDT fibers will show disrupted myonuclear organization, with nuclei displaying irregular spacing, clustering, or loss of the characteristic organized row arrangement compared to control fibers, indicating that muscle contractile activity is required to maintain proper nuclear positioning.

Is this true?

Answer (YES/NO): YES